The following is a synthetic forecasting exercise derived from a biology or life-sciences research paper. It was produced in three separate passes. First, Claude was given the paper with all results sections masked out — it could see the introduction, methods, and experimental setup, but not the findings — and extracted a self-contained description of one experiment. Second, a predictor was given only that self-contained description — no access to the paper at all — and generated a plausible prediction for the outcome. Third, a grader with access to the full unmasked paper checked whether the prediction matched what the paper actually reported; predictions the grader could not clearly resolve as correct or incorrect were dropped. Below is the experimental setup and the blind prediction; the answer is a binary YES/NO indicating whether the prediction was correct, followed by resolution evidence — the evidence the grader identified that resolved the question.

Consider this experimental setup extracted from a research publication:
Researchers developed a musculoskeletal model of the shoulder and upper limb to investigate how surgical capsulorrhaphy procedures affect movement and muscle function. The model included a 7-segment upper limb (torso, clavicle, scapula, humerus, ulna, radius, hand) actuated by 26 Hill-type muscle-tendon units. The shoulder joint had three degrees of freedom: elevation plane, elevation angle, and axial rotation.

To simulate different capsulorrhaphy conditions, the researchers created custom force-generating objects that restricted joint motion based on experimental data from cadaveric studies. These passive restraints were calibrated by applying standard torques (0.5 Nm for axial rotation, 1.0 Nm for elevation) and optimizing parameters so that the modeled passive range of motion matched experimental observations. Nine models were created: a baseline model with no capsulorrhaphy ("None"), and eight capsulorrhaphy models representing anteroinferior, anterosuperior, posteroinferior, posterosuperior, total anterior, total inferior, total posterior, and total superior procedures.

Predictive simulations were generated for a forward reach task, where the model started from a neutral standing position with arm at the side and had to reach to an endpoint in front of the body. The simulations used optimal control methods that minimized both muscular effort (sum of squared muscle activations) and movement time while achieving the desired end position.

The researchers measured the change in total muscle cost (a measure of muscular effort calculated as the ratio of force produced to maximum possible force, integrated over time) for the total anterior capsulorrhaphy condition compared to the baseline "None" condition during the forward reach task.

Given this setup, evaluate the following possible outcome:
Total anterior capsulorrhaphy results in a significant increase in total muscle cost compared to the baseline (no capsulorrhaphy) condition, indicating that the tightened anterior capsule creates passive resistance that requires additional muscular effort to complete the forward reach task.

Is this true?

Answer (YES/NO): NO